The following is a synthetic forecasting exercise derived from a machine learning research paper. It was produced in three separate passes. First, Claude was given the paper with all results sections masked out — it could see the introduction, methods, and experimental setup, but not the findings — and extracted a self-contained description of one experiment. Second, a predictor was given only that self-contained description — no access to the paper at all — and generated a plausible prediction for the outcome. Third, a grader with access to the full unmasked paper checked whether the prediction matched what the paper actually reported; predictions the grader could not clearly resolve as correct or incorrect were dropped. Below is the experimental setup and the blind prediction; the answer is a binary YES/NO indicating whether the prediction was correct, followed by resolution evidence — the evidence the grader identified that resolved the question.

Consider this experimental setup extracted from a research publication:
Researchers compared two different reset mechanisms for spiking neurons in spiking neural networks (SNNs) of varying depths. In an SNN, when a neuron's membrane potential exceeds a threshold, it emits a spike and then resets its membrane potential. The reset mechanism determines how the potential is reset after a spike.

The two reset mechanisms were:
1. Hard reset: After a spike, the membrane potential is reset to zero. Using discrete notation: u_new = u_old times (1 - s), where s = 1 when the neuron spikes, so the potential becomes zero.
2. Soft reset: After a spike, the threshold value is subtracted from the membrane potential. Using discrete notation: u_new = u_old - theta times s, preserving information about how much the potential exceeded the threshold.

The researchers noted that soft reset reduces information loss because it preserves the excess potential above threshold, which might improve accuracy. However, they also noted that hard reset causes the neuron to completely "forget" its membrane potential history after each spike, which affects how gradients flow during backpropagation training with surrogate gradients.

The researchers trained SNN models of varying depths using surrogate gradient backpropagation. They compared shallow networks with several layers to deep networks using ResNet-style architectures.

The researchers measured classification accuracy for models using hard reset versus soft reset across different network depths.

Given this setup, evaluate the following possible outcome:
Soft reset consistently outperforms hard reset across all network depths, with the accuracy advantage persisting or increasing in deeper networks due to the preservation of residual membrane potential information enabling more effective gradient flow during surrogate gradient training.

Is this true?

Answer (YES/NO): NO